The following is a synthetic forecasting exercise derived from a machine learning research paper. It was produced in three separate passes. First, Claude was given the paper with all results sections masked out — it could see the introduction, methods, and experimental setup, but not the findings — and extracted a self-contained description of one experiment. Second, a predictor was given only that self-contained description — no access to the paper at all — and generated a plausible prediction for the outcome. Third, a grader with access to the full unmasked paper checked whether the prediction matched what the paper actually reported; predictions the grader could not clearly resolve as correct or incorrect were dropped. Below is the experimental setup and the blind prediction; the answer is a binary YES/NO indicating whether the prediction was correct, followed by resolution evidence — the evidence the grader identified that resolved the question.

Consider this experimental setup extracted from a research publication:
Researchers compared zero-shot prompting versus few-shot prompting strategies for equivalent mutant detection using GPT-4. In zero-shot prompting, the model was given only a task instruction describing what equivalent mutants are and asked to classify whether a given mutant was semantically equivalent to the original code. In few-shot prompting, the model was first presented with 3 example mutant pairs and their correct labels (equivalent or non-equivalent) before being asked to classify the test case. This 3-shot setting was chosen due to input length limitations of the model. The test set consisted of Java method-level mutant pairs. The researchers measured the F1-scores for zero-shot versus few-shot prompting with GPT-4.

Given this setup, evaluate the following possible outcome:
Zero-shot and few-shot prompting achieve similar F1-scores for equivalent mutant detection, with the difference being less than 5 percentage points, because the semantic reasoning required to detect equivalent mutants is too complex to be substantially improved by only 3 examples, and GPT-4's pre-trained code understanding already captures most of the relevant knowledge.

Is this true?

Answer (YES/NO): YES